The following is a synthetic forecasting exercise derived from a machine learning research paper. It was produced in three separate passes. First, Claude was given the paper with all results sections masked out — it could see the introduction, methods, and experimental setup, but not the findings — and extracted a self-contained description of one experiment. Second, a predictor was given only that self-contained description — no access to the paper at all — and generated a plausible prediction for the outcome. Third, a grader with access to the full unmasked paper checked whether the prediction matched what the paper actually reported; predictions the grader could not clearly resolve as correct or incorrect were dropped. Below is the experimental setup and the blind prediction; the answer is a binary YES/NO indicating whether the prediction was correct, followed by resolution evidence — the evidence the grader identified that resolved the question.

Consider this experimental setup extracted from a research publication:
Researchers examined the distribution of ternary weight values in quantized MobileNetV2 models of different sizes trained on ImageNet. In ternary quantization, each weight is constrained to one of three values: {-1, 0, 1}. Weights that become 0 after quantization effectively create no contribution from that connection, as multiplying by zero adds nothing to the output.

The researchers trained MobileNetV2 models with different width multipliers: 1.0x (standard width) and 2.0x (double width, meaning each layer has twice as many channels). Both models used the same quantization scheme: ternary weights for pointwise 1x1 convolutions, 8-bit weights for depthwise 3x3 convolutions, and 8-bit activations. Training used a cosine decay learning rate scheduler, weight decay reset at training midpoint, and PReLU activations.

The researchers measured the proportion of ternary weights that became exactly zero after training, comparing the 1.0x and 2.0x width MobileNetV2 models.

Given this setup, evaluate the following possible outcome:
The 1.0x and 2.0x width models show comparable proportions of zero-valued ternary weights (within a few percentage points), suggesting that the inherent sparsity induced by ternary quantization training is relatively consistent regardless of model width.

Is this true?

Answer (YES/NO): NO